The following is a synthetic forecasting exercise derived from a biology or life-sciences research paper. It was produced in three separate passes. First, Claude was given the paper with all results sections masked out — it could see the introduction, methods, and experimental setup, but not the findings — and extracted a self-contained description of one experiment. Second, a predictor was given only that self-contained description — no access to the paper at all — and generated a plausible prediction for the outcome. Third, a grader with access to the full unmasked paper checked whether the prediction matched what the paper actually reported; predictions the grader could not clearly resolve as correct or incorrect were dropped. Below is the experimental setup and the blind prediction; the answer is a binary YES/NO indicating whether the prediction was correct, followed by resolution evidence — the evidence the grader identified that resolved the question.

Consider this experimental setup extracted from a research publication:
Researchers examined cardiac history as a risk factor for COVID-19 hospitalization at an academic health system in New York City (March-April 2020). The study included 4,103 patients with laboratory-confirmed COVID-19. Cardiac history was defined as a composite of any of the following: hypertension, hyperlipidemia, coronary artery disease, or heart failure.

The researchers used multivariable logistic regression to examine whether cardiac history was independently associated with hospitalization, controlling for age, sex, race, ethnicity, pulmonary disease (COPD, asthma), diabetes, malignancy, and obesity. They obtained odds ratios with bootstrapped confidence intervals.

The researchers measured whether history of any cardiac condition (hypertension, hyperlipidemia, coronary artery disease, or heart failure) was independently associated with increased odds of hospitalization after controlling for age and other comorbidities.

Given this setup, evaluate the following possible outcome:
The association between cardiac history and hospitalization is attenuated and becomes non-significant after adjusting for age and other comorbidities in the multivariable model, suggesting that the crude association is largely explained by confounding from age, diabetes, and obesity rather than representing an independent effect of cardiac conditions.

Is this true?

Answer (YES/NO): NO